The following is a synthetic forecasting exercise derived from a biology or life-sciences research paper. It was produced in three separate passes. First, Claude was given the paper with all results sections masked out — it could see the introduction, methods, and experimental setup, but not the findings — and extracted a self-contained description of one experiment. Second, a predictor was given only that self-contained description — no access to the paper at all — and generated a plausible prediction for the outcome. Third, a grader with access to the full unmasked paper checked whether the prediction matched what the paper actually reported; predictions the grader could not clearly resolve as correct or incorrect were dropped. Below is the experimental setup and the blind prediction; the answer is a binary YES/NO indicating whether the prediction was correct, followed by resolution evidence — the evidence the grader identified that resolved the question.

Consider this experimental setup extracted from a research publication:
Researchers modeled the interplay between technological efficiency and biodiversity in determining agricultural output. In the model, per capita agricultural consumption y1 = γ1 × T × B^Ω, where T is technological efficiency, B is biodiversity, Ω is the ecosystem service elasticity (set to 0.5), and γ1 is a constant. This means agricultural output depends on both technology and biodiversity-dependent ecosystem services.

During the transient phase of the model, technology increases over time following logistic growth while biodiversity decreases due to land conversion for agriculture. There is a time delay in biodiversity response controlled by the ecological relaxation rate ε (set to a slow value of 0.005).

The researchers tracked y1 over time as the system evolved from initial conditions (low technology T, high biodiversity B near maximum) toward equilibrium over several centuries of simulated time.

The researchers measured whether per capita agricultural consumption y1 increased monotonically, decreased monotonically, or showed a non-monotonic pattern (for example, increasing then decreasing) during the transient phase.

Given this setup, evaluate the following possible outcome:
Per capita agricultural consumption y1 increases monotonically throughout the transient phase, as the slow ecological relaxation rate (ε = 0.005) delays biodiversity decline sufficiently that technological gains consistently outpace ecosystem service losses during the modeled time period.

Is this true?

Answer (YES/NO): NO